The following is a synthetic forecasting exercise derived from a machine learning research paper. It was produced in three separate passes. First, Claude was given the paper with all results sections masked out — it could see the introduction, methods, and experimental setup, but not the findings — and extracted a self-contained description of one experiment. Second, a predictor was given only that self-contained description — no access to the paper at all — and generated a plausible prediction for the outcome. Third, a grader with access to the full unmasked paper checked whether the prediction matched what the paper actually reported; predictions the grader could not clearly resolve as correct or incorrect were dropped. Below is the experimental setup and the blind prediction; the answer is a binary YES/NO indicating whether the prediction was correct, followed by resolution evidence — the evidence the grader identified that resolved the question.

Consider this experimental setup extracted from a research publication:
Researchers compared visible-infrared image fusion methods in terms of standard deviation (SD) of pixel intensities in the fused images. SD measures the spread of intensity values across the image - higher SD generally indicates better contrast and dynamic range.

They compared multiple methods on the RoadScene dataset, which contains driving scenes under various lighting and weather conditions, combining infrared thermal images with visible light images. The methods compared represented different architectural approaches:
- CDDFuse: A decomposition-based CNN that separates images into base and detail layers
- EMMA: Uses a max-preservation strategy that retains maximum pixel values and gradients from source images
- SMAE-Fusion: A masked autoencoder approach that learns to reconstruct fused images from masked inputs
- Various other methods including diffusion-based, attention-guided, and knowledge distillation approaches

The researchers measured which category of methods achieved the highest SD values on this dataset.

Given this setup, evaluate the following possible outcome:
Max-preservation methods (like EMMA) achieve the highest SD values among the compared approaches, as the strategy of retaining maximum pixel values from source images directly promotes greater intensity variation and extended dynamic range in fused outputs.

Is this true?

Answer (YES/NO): NO